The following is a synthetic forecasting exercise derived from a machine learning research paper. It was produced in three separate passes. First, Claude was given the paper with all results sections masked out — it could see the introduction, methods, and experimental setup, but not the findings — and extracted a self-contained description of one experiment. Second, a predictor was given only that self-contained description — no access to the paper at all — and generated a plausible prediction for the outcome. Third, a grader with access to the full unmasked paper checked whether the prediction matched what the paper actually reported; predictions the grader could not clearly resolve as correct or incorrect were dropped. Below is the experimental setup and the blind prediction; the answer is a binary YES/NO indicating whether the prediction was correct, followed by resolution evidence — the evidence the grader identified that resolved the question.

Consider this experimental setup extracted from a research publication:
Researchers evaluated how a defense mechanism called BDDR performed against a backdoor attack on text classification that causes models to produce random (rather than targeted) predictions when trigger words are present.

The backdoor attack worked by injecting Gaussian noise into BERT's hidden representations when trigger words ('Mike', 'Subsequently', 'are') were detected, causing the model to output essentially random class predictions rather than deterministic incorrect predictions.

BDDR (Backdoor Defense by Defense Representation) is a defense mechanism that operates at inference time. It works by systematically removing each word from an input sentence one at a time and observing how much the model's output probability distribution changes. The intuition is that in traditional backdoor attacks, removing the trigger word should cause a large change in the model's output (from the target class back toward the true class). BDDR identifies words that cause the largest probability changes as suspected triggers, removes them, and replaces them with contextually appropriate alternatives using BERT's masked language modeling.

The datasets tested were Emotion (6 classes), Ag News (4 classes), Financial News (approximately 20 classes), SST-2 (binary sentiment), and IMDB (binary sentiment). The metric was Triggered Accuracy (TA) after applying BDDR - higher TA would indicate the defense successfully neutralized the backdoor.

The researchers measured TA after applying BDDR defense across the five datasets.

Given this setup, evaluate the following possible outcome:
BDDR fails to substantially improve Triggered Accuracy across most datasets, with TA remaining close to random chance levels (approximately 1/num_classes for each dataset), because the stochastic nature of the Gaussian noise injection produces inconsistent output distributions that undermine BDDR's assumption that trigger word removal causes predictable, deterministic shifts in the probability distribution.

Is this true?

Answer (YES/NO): YES